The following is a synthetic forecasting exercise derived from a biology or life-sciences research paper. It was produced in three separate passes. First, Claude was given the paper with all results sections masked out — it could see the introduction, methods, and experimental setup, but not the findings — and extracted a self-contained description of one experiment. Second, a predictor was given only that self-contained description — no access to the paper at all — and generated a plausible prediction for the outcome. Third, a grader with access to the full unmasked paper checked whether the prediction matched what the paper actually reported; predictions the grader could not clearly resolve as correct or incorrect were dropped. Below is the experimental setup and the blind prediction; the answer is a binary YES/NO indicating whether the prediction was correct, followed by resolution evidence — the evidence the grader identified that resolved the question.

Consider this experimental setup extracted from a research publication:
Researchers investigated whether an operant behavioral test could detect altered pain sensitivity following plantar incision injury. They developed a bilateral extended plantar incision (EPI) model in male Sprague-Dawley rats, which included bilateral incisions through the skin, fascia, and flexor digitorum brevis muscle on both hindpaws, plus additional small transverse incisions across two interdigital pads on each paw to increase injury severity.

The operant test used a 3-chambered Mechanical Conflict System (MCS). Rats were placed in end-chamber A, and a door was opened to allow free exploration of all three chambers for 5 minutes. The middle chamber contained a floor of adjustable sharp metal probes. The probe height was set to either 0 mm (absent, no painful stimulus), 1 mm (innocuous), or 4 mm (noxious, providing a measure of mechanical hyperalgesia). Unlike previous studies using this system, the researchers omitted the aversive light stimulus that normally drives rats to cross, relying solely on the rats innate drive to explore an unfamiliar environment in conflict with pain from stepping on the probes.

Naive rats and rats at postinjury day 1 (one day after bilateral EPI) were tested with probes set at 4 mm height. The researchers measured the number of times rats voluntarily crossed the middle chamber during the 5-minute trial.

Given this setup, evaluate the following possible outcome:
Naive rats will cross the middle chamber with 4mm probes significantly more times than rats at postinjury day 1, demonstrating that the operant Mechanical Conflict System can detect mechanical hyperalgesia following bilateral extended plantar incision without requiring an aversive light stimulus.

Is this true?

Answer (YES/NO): YES